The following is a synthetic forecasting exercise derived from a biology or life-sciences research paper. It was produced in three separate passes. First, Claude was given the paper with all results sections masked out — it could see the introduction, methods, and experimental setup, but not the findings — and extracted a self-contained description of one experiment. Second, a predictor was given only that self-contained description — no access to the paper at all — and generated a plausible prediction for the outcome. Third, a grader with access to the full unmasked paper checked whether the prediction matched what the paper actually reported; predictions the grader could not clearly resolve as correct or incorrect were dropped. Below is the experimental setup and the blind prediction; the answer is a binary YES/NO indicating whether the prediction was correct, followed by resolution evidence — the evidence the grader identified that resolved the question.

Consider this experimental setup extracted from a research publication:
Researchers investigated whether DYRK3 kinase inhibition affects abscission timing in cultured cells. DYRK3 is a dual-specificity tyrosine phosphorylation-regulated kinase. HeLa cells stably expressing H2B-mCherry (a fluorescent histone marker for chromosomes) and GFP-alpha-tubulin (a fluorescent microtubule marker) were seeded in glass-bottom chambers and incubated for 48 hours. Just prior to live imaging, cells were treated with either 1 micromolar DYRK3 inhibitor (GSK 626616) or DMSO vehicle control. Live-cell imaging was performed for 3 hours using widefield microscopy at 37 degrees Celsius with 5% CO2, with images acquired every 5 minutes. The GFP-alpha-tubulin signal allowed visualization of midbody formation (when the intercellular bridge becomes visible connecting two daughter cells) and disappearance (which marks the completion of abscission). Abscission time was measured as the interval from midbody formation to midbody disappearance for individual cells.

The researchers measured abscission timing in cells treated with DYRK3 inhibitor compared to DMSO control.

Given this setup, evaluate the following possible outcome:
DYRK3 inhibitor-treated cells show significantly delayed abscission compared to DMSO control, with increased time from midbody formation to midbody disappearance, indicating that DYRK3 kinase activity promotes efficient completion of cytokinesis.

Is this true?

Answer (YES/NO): YES